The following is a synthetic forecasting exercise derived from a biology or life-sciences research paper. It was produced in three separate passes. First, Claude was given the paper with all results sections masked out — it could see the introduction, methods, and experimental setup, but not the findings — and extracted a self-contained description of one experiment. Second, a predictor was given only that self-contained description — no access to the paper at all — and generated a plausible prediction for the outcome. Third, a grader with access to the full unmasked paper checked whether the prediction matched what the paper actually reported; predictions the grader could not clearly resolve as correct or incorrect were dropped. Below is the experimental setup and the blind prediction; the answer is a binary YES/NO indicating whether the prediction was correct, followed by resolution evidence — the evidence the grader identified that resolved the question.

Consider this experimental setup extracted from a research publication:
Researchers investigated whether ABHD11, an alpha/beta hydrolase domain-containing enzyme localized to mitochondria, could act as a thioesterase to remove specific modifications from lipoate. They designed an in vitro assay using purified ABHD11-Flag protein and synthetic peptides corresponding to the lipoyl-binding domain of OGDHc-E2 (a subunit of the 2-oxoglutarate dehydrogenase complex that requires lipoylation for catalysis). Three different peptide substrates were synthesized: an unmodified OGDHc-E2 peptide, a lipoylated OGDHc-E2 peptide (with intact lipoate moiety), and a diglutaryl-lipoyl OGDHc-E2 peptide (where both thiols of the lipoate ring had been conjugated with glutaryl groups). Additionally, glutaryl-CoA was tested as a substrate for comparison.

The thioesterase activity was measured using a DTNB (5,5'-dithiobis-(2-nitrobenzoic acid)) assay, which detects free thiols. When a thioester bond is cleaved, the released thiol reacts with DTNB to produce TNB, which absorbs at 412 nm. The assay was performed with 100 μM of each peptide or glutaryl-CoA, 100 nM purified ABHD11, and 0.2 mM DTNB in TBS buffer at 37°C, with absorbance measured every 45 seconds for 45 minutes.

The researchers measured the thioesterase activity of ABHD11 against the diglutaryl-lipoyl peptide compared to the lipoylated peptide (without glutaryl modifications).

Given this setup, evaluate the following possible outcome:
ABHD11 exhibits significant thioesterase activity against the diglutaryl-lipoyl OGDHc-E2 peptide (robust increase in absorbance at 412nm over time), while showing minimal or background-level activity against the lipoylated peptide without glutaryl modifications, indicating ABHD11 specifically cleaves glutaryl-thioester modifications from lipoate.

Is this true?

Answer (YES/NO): YES